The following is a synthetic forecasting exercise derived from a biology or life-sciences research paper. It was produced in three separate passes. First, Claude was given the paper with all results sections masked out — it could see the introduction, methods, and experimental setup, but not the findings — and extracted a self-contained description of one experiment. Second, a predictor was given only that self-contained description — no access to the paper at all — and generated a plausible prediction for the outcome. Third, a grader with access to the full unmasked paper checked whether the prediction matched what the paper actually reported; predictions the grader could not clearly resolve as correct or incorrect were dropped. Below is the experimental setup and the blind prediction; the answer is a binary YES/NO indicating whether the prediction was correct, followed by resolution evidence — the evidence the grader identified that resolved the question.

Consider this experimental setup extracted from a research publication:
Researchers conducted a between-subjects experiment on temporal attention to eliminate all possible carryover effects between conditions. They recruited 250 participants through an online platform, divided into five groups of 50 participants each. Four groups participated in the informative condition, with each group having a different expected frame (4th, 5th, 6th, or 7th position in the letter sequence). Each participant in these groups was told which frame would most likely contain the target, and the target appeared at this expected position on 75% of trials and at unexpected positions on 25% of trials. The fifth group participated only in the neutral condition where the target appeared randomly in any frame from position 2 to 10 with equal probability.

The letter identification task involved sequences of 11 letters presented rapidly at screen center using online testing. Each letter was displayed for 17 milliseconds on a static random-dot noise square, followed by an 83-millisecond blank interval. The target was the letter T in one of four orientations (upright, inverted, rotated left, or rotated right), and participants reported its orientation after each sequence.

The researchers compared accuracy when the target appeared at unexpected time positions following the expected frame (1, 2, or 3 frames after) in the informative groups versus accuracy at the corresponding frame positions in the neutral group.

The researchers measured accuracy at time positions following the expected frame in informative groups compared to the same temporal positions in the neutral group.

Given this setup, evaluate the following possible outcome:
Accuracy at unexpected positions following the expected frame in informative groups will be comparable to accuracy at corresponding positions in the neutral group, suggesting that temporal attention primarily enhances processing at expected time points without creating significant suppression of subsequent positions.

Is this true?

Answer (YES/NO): NO